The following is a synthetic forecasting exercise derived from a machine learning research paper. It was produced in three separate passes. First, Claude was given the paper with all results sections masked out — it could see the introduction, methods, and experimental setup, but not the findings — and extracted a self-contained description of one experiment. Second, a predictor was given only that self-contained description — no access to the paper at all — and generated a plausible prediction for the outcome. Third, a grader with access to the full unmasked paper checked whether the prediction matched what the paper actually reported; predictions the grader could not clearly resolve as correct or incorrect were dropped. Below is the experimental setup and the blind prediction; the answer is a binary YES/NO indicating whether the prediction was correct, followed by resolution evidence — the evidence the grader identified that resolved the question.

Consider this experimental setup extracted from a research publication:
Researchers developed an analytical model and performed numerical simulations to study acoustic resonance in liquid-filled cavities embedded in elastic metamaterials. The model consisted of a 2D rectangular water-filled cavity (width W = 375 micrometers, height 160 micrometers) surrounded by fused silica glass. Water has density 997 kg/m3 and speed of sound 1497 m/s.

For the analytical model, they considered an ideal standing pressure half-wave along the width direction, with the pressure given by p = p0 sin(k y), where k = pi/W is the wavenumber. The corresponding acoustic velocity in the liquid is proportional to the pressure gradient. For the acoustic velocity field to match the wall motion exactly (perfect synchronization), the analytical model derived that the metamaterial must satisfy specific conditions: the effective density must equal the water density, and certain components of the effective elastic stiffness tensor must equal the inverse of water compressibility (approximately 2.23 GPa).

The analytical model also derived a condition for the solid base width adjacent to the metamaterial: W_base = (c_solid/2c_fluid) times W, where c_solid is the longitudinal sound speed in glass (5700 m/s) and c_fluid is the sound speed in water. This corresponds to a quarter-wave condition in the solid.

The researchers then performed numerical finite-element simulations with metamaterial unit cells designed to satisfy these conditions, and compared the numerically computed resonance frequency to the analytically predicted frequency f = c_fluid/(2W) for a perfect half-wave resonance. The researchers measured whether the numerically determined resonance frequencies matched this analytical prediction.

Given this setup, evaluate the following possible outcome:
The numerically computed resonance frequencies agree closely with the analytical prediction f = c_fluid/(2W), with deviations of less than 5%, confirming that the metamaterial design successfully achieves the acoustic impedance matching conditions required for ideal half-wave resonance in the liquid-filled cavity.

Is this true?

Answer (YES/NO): YES